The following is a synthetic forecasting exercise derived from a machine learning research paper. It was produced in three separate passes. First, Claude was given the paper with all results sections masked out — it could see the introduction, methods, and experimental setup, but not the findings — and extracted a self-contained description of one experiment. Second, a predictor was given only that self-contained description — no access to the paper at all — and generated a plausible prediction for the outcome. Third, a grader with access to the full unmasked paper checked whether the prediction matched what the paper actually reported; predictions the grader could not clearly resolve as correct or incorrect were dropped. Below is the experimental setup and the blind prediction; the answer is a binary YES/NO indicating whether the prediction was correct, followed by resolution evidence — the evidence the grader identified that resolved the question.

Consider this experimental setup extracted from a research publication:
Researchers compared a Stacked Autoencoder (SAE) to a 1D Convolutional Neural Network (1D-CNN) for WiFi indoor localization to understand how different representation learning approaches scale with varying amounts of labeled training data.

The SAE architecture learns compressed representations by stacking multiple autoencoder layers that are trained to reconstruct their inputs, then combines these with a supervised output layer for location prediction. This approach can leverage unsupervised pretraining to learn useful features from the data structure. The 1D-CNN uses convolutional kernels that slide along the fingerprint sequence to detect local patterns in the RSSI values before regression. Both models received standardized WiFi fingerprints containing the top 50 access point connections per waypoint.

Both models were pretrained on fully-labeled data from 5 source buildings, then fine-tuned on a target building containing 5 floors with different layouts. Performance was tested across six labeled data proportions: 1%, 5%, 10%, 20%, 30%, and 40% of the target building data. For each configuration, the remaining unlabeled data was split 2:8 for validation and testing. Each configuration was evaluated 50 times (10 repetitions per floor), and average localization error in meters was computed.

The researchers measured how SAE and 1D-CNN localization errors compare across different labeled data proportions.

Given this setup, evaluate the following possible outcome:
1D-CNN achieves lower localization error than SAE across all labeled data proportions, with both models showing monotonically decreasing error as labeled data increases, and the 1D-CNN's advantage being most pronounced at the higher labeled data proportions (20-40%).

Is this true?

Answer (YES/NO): NO